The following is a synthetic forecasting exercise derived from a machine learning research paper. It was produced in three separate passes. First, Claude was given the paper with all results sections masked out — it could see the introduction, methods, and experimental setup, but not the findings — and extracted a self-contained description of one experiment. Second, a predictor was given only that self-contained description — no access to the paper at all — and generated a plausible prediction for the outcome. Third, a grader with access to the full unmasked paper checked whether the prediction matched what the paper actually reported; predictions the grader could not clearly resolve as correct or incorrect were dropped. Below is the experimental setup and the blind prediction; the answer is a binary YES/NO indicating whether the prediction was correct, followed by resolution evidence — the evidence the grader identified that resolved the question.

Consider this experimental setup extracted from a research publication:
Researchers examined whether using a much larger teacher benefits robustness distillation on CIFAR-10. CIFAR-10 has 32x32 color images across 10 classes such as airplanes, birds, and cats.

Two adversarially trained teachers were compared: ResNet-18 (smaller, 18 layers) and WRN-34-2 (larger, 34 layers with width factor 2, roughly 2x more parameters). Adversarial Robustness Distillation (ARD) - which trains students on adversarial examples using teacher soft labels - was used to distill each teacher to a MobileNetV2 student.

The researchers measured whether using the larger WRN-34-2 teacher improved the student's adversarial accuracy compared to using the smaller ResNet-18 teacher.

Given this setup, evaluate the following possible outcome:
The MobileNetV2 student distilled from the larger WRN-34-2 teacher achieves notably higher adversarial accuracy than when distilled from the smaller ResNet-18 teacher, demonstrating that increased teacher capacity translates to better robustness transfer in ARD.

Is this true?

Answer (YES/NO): NO